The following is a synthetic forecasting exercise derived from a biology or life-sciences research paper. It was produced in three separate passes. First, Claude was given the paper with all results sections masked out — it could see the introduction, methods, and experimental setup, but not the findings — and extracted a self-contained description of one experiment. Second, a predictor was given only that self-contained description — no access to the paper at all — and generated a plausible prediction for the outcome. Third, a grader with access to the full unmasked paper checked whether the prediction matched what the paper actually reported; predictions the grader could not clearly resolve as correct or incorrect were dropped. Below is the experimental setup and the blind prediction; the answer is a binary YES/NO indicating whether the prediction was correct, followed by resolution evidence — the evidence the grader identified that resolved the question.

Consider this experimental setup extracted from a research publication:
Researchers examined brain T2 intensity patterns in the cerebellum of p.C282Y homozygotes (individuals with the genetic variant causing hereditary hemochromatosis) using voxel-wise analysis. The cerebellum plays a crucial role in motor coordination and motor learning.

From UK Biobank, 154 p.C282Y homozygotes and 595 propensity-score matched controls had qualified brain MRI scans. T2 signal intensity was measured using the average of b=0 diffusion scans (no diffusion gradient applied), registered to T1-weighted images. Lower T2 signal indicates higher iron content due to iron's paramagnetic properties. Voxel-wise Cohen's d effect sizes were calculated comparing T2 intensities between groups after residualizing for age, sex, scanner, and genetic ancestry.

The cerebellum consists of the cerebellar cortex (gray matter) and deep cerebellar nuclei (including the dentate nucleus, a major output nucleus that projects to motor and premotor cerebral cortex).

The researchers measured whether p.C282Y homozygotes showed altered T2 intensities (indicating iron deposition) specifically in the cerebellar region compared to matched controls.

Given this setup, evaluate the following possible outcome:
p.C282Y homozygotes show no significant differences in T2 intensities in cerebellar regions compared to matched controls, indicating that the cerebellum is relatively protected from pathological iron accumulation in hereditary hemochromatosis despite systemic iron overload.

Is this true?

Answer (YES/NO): NO